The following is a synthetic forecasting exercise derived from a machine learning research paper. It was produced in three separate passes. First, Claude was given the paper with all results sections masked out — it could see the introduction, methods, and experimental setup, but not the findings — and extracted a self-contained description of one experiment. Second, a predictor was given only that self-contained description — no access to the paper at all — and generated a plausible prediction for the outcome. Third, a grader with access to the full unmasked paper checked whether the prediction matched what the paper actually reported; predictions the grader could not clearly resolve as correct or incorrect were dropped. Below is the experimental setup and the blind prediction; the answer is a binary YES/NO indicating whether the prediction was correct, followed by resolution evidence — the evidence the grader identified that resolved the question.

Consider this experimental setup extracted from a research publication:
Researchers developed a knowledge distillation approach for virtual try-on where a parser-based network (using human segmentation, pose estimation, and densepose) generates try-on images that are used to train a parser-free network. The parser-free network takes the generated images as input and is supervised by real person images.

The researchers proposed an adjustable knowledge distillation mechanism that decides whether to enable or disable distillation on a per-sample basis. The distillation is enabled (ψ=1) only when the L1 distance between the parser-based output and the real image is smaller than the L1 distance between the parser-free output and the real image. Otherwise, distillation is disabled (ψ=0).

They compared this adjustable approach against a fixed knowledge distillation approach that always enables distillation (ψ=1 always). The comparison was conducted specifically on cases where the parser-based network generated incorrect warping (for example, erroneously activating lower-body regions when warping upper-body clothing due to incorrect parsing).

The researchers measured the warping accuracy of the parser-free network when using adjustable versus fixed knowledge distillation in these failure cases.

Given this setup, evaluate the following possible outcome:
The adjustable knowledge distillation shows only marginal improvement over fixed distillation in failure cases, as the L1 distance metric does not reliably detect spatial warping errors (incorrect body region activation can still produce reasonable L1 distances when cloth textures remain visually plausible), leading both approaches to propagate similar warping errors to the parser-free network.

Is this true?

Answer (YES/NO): NO